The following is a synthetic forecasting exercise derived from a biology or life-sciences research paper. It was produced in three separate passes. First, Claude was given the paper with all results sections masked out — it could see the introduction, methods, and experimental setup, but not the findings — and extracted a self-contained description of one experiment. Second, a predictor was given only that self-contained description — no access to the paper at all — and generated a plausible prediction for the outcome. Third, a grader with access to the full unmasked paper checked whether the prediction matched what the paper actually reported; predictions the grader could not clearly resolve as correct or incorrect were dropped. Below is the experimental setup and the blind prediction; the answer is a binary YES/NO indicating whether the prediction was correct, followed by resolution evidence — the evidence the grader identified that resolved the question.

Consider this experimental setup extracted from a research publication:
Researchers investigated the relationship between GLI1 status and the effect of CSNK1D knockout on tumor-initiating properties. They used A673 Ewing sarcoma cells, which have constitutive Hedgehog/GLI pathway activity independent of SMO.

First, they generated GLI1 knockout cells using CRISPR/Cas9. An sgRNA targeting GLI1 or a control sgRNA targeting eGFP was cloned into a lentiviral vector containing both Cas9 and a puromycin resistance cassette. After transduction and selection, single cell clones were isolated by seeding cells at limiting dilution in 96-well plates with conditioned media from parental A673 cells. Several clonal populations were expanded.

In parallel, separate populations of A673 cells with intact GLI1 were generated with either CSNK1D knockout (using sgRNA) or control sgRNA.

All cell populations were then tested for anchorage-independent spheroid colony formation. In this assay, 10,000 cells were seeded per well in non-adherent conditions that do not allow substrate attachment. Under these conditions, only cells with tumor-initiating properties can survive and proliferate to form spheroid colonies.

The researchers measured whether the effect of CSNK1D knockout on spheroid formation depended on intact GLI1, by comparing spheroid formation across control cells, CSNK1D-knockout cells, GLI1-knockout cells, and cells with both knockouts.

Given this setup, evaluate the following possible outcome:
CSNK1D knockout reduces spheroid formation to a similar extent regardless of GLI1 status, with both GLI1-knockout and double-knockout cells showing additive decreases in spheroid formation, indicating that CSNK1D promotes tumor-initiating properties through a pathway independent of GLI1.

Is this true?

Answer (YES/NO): NO